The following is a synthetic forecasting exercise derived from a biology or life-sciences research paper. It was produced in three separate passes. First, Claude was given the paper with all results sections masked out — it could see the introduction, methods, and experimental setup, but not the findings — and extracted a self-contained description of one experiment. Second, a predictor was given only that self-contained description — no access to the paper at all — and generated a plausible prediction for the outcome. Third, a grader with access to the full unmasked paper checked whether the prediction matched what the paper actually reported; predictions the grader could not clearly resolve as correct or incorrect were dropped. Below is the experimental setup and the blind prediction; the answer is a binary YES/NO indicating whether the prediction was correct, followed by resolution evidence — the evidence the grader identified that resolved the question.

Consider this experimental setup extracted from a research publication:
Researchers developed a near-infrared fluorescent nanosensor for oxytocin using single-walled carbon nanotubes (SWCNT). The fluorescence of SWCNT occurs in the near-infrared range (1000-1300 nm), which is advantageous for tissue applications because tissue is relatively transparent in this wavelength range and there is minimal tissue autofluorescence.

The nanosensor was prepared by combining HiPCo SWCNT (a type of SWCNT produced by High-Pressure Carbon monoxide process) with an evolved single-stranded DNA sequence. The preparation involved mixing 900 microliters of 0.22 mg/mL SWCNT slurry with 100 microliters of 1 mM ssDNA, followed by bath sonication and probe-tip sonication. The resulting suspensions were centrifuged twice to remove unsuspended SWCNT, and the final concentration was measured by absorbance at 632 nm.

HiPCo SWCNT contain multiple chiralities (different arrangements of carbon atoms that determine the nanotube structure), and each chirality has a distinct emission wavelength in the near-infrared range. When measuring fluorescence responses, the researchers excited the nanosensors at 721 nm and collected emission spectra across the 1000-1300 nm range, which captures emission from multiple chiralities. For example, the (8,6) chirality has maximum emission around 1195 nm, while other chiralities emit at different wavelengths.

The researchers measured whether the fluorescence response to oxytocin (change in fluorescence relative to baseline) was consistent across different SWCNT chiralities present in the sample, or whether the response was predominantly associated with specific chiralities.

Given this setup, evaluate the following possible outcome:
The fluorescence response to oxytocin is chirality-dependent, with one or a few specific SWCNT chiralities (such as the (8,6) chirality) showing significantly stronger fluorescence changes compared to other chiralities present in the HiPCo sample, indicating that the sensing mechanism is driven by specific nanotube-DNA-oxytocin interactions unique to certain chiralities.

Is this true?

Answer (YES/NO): NO